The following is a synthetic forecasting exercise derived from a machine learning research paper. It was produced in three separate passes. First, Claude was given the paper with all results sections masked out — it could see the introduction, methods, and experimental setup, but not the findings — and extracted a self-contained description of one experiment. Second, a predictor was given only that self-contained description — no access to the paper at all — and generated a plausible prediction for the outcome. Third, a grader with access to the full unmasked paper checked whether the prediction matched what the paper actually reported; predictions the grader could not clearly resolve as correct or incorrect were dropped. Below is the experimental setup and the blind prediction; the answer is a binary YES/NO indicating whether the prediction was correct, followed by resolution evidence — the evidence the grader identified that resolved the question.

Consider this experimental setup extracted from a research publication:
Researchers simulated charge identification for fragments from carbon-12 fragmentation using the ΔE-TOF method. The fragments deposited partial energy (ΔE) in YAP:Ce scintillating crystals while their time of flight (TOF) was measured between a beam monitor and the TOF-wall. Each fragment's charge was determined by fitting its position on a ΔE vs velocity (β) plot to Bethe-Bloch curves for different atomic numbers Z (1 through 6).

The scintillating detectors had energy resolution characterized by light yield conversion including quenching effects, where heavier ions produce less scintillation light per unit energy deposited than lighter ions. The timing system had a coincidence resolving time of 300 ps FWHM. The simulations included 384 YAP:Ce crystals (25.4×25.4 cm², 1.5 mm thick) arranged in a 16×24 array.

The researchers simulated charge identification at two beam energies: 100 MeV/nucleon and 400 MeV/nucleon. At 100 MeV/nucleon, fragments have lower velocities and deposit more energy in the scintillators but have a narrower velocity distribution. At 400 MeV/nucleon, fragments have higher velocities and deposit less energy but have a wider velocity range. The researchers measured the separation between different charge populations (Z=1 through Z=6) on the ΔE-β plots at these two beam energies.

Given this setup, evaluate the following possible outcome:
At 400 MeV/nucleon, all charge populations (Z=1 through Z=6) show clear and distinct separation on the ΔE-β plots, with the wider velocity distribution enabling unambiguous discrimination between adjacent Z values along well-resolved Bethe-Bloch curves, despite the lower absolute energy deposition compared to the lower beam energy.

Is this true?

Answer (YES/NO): YES